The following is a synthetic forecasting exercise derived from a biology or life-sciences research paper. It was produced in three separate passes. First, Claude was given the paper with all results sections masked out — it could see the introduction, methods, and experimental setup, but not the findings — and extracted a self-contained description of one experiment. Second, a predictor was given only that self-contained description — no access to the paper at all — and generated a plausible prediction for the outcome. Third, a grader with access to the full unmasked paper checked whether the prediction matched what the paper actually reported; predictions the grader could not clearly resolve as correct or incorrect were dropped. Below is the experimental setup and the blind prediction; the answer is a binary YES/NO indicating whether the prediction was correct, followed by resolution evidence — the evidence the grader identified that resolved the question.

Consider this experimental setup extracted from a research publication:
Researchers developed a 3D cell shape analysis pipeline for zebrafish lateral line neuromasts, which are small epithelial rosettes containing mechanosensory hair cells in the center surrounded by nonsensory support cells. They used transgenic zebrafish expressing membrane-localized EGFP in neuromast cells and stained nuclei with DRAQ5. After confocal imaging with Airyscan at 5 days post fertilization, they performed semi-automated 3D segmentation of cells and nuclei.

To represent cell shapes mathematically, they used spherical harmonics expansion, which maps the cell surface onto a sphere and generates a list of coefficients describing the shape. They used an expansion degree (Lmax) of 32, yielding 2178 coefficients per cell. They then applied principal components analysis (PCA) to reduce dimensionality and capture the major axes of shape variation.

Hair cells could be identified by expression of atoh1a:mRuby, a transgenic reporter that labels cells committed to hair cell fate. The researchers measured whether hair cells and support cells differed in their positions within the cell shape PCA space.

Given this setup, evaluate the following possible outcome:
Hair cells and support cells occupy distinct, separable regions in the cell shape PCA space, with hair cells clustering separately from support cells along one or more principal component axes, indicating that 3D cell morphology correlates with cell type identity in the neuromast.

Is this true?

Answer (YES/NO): YES